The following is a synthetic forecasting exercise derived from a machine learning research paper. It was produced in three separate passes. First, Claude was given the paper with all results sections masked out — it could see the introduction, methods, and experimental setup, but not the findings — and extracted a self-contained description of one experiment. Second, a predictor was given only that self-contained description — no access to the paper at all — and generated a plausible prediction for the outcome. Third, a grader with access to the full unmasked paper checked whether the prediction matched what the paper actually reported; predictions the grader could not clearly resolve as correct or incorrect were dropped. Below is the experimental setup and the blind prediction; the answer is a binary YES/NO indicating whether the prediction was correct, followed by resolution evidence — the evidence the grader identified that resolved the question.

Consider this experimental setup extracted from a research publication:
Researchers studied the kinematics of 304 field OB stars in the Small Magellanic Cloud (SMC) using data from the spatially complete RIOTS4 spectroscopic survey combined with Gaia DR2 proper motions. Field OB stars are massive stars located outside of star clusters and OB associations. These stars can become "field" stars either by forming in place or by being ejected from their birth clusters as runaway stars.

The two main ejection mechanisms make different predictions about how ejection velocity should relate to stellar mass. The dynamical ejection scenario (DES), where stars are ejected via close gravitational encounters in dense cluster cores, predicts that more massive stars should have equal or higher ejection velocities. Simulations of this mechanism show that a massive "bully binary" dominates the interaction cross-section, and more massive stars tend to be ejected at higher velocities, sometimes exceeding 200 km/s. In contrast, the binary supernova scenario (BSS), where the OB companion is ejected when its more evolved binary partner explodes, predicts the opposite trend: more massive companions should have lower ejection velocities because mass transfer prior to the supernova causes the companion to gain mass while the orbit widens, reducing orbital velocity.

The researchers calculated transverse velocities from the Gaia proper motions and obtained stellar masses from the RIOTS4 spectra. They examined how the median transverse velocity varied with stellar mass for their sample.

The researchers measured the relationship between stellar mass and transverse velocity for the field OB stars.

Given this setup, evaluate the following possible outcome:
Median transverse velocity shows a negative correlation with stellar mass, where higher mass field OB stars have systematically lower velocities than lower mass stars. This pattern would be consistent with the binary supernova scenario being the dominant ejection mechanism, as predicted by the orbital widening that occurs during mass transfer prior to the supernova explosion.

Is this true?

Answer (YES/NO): NO